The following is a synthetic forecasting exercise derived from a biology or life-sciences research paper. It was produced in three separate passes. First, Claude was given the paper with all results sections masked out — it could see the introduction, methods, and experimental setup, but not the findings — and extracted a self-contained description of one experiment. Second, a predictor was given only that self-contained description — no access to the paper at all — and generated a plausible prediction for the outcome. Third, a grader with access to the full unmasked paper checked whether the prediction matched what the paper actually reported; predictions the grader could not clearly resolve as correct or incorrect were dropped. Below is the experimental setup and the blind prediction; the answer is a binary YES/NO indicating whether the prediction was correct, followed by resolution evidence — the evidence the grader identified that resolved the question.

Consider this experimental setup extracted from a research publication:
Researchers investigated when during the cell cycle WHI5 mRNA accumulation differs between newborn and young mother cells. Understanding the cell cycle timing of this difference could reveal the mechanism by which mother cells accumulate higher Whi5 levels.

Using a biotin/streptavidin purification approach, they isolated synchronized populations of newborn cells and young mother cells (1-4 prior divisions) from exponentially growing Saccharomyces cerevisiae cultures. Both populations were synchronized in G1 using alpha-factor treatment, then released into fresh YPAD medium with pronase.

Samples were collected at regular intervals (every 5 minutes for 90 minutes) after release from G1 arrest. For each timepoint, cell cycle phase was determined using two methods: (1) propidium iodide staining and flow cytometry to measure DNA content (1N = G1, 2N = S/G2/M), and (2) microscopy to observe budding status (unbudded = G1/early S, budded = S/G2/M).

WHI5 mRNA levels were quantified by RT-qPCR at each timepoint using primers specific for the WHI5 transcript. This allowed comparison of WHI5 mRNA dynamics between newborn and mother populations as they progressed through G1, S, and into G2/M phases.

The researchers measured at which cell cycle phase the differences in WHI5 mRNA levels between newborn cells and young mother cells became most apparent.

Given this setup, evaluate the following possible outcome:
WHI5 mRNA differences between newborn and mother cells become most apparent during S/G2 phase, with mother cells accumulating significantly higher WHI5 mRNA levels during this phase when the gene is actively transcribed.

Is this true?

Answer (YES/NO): YES